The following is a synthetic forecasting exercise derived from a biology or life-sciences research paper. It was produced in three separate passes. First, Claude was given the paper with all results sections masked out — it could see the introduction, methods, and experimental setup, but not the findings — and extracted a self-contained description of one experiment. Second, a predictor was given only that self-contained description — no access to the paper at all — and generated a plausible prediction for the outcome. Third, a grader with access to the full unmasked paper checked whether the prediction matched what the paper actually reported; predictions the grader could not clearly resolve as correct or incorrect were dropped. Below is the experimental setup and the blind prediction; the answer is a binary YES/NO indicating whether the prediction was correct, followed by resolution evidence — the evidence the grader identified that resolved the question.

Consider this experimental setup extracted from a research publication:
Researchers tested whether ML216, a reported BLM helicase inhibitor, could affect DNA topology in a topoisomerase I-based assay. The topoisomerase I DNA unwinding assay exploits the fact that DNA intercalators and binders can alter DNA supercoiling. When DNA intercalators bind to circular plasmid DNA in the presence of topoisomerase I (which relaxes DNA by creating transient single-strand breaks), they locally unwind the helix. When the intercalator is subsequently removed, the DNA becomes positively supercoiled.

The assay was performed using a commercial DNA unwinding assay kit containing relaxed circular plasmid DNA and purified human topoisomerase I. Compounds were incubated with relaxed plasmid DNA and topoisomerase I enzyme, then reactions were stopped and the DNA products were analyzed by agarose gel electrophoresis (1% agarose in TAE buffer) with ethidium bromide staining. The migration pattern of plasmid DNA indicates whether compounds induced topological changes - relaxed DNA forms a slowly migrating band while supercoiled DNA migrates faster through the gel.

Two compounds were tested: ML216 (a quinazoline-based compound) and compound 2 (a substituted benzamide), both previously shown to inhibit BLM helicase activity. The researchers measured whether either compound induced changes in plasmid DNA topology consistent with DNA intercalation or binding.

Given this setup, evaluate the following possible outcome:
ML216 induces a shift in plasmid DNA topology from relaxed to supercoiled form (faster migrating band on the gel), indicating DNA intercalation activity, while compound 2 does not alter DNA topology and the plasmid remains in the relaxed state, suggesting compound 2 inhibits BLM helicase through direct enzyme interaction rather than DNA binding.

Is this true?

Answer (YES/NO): YES